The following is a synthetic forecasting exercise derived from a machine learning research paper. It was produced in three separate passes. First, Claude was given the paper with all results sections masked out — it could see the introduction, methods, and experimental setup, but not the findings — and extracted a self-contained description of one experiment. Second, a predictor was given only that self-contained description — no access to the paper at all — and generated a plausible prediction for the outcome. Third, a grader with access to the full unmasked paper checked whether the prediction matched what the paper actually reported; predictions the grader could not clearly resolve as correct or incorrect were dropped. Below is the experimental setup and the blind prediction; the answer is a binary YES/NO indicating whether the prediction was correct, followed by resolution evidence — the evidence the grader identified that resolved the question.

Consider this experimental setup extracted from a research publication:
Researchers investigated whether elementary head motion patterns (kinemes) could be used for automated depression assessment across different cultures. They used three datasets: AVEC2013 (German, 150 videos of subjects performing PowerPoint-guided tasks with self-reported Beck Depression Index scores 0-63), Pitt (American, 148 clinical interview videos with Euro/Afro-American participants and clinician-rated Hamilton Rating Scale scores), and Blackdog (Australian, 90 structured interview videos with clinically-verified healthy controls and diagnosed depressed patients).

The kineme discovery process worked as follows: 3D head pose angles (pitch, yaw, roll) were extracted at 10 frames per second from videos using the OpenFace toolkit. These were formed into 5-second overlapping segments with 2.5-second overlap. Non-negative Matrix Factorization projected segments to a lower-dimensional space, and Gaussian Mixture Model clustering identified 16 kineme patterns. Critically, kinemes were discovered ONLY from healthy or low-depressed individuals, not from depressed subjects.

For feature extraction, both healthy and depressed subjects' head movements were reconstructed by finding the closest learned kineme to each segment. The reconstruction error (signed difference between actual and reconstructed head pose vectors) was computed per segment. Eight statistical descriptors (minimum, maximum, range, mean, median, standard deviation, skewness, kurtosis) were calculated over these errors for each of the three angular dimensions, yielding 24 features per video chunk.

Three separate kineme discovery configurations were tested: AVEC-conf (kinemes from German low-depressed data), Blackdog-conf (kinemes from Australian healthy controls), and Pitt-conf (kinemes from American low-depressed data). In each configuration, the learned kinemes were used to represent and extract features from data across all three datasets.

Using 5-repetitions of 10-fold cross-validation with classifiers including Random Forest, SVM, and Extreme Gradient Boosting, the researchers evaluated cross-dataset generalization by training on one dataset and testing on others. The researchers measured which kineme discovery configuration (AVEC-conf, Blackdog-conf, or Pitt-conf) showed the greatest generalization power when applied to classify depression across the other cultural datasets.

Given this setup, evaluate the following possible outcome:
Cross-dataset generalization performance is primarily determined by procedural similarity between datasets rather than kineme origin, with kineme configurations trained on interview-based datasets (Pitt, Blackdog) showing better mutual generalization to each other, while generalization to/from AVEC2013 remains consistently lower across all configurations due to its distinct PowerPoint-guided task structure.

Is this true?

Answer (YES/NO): NO